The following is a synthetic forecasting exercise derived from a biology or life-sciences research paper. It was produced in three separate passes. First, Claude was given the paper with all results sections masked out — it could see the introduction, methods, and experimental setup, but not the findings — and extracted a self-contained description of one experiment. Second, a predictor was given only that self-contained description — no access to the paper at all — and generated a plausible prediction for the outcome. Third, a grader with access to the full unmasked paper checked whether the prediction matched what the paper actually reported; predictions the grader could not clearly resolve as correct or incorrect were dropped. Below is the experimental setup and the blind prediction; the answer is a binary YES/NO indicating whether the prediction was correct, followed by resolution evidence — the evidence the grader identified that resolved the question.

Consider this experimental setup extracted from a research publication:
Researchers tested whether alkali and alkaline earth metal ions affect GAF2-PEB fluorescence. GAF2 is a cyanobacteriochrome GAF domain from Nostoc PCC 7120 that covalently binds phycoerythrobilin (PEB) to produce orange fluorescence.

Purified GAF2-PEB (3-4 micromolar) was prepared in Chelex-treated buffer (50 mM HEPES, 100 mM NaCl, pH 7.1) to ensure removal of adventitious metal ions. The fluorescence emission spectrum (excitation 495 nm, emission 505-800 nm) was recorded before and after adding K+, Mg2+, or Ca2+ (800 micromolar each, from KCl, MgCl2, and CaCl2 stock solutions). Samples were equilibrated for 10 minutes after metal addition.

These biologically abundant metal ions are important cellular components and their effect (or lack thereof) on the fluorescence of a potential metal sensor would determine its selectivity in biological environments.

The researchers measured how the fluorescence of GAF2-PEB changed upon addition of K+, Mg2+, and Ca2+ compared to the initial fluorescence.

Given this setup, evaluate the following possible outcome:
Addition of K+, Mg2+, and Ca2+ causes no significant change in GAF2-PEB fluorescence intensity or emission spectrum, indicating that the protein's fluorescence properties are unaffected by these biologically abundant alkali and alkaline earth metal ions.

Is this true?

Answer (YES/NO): YES